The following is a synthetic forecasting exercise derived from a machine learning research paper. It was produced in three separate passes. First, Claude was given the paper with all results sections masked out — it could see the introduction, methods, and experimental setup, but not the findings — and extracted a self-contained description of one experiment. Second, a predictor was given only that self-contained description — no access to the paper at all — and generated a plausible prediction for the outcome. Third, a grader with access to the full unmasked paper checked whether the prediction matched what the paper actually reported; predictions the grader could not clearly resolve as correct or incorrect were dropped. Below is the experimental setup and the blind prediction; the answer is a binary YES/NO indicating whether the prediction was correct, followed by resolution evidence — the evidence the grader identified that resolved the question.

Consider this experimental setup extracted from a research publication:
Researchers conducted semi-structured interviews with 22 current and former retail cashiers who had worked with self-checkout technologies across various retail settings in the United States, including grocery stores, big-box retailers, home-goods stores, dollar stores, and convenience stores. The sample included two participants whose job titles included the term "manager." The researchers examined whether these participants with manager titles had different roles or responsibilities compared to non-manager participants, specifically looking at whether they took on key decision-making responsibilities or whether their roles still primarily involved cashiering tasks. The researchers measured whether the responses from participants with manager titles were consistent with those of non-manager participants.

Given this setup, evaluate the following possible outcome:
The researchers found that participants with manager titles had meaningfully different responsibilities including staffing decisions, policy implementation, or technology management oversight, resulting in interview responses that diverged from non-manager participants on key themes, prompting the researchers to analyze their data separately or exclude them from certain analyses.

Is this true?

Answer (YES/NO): NO